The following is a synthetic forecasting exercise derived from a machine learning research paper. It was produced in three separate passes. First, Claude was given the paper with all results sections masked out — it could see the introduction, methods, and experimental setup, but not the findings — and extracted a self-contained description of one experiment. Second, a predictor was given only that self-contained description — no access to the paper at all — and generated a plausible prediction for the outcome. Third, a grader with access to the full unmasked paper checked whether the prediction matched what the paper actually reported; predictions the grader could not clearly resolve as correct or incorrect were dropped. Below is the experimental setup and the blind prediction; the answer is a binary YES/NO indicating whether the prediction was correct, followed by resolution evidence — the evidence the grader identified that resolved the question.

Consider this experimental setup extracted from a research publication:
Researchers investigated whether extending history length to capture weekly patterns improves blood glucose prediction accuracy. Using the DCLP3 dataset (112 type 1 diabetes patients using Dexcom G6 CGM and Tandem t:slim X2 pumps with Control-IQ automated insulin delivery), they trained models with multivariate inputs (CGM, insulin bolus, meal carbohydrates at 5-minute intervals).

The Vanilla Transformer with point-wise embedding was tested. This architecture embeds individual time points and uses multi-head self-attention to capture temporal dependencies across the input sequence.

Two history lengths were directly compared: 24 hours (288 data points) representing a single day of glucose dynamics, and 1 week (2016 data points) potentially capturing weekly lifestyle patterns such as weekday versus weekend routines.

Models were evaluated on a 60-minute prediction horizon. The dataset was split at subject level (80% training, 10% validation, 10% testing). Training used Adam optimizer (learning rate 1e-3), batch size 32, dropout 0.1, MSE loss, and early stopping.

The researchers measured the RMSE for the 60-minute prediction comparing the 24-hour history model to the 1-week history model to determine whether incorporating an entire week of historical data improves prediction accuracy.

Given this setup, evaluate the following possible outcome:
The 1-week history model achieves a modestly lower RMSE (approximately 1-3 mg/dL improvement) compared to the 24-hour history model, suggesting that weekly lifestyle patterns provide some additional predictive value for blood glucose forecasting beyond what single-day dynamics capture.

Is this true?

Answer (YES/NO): NO